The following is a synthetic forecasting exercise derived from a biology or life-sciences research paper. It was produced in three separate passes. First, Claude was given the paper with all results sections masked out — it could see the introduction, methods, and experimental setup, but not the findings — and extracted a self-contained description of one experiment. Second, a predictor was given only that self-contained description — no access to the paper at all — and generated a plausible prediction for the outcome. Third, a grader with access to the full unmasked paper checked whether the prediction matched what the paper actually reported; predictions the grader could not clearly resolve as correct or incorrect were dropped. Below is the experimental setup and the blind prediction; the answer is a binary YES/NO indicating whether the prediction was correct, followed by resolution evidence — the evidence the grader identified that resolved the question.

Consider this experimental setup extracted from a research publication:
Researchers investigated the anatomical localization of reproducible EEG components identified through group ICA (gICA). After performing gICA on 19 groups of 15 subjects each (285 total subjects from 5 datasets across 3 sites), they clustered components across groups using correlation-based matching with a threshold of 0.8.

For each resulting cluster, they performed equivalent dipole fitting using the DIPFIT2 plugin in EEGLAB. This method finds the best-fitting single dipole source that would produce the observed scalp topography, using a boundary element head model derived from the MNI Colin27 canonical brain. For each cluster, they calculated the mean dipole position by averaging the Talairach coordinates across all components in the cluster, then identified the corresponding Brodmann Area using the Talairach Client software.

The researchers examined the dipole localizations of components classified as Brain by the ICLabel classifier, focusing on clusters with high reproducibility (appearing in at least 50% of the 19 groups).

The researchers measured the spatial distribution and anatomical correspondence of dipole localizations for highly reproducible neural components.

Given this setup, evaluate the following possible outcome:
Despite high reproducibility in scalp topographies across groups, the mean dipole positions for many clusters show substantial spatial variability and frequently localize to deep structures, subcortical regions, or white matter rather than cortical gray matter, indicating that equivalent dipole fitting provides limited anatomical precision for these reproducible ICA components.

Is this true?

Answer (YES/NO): NO